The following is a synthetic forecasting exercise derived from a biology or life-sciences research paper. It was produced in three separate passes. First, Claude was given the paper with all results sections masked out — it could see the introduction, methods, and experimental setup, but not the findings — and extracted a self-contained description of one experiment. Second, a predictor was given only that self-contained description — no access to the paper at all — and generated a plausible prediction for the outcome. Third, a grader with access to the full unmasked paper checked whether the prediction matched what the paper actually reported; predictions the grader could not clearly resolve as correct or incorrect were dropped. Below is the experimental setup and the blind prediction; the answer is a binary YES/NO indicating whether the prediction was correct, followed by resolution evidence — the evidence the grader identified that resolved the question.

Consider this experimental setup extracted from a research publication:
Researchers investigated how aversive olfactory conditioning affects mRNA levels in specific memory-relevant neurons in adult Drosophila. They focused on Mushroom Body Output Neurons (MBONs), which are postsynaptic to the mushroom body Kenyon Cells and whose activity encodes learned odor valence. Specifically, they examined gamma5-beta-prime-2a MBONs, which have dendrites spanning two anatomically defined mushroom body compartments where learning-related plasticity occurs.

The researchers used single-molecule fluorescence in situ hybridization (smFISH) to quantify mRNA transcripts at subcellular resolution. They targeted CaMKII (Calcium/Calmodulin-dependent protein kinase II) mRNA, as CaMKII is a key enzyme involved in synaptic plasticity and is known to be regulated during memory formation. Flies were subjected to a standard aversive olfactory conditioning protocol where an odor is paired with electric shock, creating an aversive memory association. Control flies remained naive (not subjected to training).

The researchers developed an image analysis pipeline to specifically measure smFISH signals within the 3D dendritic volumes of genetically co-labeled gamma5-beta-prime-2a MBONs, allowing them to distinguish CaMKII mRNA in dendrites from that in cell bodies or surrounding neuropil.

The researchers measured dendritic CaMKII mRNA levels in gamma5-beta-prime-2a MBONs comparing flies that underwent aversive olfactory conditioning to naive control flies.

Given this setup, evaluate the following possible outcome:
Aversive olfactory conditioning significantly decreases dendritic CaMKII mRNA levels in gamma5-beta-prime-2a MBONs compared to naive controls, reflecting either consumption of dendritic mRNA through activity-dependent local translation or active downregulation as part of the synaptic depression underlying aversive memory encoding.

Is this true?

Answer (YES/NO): NO